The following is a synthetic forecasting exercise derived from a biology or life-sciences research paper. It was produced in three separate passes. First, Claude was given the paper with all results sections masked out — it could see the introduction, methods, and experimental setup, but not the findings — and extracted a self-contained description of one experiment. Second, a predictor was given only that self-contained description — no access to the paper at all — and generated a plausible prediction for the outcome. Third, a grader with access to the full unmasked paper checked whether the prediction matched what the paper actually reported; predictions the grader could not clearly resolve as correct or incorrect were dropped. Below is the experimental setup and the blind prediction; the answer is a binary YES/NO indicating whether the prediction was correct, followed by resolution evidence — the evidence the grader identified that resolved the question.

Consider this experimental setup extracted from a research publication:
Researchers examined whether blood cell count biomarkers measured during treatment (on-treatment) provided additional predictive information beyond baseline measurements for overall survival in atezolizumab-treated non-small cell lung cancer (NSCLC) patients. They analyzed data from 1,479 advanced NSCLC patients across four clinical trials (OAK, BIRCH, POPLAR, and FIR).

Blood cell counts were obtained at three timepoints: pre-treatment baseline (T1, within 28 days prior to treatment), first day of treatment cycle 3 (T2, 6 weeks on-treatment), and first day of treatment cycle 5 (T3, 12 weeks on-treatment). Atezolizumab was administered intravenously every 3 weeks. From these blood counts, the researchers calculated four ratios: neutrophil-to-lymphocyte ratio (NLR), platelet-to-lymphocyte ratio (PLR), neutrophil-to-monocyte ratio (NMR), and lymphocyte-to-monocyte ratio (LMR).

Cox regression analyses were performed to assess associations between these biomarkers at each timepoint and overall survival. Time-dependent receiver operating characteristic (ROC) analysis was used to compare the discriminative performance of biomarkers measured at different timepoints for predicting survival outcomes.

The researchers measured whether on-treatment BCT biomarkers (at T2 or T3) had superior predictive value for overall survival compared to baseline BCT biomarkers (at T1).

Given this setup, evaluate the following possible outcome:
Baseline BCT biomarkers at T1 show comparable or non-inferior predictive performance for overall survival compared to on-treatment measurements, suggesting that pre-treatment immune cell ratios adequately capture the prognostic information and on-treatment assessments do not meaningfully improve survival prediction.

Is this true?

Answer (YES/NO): NO